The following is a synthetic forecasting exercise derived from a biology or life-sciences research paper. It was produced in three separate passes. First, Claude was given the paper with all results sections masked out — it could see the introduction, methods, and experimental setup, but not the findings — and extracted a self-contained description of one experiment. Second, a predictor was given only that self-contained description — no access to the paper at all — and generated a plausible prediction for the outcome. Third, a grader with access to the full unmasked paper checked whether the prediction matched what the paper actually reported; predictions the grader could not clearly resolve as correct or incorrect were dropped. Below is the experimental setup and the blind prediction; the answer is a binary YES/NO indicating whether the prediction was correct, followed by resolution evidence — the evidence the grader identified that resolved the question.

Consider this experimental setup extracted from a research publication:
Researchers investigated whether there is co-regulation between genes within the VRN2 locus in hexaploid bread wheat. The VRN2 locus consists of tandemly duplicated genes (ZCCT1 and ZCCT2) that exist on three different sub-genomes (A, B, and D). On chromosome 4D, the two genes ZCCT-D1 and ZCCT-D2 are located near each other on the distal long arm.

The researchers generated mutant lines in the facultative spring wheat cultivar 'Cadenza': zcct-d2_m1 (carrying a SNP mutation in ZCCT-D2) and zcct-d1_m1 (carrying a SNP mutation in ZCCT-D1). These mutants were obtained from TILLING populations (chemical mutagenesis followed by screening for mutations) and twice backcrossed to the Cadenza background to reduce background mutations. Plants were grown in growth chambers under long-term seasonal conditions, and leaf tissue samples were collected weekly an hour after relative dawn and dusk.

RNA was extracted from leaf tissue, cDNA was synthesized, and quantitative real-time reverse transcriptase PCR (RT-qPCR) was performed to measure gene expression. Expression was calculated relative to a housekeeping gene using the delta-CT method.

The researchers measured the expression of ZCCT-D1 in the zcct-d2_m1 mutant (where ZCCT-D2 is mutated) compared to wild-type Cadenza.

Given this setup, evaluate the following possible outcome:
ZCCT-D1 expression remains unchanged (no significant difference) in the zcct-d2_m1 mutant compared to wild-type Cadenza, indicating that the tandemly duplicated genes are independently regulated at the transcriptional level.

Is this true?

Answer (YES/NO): NO